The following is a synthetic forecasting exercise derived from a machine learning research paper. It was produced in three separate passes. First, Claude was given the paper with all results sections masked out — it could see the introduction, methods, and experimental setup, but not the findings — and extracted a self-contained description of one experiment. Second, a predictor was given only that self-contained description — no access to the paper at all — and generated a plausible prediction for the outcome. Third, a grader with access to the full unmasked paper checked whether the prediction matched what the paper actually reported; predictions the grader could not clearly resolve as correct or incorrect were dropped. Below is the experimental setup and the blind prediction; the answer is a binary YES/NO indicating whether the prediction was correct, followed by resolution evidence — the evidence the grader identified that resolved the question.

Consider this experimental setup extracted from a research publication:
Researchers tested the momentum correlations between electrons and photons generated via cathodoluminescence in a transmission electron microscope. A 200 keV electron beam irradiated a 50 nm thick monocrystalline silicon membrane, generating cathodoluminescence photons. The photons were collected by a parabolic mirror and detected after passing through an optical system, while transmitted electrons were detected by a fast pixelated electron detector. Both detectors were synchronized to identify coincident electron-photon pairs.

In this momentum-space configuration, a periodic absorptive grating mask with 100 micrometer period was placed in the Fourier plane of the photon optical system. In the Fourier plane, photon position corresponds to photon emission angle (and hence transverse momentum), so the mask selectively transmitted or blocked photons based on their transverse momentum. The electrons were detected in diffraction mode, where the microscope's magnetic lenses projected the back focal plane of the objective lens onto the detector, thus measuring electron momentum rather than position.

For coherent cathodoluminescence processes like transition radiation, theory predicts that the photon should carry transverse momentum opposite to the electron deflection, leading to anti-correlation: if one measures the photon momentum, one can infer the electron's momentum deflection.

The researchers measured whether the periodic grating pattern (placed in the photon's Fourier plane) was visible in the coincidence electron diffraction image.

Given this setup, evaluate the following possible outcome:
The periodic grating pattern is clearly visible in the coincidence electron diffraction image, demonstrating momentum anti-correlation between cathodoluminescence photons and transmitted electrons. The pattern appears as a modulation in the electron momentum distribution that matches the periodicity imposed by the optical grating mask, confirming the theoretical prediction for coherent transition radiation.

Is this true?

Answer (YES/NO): YES